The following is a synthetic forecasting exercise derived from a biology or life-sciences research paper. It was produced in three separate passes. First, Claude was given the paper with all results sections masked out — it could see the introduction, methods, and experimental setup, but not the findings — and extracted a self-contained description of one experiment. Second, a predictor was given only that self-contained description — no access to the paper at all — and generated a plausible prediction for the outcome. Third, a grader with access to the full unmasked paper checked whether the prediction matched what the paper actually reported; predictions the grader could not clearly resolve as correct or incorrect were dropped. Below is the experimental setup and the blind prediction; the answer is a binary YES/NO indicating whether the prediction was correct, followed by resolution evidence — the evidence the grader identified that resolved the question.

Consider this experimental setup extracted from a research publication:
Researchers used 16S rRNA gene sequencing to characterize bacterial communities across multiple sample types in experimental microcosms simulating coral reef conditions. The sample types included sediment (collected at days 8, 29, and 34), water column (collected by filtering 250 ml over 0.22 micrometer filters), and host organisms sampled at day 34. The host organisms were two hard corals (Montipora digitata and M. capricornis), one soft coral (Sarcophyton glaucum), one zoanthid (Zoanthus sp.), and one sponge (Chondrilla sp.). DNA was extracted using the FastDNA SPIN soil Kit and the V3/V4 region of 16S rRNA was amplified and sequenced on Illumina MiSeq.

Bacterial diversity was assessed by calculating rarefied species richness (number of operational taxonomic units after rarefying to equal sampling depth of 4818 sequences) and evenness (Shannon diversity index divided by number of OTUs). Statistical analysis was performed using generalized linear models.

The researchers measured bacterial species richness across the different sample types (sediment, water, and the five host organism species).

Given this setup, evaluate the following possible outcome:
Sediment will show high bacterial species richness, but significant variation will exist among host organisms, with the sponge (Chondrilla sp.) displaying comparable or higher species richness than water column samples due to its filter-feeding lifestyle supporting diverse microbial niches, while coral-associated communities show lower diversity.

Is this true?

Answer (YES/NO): NO